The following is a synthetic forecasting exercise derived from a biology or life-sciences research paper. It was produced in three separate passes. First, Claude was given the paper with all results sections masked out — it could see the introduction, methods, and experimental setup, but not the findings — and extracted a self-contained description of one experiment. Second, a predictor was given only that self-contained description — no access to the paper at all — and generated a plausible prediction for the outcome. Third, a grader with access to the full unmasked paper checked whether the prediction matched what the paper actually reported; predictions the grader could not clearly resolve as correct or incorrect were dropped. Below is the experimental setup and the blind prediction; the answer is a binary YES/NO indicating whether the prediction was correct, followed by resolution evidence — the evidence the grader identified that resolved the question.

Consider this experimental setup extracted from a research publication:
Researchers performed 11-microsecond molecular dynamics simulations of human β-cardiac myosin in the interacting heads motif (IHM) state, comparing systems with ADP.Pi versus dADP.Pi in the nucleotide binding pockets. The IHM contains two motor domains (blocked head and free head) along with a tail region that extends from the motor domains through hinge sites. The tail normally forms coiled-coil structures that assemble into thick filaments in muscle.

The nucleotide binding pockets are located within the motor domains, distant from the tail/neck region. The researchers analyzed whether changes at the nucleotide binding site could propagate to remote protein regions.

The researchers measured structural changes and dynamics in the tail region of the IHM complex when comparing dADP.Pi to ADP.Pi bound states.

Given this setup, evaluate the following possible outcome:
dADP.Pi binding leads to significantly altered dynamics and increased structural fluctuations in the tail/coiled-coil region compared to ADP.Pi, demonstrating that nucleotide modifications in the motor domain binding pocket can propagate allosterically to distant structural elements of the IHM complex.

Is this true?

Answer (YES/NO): YES